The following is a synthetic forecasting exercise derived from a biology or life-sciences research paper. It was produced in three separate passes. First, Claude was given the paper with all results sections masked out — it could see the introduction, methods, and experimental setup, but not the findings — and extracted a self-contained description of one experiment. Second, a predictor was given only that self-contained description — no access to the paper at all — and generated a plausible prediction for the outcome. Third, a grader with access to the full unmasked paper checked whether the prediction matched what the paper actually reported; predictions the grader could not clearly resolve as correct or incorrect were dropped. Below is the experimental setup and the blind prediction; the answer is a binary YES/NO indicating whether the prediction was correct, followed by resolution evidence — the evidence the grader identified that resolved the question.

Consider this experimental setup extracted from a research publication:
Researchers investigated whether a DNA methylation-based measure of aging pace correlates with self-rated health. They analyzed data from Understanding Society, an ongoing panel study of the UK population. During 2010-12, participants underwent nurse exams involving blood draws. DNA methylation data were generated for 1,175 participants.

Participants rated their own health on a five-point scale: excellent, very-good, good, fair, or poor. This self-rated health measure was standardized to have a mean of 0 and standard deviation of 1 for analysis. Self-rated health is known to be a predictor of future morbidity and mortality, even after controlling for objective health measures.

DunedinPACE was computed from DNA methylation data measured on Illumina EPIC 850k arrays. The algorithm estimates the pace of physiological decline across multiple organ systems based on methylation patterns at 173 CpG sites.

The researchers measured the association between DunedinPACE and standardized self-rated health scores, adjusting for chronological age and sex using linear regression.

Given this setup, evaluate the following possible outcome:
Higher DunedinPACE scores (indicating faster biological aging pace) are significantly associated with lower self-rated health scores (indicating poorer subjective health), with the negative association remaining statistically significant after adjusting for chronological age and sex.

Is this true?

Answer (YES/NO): NO